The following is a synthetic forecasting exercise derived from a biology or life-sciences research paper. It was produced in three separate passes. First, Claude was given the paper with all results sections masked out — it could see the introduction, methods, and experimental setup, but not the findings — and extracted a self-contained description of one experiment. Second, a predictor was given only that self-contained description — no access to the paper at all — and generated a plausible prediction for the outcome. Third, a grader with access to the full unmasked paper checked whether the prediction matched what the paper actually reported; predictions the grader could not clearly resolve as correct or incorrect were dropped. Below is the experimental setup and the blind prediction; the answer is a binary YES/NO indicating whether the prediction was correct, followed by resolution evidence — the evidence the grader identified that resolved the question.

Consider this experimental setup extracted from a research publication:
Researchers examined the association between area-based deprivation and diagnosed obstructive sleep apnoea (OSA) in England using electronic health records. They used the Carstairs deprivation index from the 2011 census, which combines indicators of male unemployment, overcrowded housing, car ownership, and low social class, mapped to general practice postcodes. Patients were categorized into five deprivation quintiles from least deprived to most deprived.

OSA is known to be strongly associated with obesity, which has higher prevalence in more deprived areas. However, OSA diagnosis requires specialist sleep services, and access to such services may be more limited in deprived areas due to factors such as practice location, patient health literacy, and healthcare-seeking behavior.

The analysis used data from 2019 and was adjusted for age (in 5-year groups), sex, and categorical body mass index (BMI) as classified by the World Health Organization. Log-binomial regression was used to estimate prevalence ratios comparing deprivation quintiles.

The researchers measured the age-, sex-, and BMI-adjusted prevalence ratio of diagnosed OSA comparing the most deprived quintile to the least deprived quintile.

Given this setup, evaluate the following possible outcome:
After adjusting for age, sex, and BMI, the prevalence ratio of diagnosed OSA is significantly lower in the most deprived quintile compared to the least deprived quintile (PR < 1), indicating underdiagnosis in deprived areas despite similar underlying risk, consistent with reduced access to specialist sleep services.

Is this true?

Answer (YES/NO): NO